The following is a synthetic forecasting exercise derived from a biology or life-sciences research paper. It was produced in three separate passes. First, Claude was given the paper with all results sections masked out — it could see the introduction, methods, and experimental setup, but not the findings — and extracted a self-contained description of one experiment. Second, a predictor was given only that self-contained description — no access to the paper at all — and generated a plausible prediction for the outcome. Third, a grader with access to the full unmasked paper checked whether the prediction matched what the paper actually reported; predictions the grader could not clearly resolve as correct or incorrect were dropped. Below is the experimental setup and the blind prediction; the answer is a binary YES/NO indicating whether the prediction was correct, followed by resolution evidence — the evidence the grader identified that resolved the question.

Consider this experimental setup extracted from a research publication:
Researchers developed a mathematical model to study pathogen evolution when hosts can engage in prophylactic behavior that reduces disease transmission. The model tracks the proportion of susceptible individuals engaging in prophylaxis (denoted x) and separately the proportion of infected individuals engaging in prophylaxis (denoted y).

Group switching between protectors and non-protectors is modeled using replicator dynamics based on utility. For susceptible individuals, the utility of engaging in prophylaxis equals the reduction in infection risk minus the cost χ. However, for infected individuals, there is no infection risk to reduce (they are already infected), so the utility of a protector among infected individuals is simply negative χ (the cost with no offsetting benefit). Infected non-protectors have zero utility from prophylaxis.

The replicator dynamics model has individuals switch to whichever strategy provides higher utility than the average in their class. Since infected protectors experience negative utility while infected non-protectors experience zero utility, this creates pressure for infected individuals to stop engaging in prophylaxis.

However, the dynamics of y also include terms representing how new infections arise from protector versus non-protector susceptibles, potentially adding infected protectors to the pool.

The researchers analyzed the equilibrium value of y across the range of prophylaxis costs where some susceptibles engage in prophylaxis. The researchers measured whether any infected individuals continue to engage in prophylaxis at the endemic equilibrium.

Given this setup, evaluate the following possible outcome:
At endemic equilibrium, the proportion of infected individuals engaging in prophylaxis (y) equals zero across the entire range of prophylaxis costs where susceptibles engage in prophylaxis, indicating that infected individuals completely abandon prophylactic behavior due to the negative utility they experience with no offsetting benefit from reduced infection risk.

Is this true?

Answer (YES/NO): NO